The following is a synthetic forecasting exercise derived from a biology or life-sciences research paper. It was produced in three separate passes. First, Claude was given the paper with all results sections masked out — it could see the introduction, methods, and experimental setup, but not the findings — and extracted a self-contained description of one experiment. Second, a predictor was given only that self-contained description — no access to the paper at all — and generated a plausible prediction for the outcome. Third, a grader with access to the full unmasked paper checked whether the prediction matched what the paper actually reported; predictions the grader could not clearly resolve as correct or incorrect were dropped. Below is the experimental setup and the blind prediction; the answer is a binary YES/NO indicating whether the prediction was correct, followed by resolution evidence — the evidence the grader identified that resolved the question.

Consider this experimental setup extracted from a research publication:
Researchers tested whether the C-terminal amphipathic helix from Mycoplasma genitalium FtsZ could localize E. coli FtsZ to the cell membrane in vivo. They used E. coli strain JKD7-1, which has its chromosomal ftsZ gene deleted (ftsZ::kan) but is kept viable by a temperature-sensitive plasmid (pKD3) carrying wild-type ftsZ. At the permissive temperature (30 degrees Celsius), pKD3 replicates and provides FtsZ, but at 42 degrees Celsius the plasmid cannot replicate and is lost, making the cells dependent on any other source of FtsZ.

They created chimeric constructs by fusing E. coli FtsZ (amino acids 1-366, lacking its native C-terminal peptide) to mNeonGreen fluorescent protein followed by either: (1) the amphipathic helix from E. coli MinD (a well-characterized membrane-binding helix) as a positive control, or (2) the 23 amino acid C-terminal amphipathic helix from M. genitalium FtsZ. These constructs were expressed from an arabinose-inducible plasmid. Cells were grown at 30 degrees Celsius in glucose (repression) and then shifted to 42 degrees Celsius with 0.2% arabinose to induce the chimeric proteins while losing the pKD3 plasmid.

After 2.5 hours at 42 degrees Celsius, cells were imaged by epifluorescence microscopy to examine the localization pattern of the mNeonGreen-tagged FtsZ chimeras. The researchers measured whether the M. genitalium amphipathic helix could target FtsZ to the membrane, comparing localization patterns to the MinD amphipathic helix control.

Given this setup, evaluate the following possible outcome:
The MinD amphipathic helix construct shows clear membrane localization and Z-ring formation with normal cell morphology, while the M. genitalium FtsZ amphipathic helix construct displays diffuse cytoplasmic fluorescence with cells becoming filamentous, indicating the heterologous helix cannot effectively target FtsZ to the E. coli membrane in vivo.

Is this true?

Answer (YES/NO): NO